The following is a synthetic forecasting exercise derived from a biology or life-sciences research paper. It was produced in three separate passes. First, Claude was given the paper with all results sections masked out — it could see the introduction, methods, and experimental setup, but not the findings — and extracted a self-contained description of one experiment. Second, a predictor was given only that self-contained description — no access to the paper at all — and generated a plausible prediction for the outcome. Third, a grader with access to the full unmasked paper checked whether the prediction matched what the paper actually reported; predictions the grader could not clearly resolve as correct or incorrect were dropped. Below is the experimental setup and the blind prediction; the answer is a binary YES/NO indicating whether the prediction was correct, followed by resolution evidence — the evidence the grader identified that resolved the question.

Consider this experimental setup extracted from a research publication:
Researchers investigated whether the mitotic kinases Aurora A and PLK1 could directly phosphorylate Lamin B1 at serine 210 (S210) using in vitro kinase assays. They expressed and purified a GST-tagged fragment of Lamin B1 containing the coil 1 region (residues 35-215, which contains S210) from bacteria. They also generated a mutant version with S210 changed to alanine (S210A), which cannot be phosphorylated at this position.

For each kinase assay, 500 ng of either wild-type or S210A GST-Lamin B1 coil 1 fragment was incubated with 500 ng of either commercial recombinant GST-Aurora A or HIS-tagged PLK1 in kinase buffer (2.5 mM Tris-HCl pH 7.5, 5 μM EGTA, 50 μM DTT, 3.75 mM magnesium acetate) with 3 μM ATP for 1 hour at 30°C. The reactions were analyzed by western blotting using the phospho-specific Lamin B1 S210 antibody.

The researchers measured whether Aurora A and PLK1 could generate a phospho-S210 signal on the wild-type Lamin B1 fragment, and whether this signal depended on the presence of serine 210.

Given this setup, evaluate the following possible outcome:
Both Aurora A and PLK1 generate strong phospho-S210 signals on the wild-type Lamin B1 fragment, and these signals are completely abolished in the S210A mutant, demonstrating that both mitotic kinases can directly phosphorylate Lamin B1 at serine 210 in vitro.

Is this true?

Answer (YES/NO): YES